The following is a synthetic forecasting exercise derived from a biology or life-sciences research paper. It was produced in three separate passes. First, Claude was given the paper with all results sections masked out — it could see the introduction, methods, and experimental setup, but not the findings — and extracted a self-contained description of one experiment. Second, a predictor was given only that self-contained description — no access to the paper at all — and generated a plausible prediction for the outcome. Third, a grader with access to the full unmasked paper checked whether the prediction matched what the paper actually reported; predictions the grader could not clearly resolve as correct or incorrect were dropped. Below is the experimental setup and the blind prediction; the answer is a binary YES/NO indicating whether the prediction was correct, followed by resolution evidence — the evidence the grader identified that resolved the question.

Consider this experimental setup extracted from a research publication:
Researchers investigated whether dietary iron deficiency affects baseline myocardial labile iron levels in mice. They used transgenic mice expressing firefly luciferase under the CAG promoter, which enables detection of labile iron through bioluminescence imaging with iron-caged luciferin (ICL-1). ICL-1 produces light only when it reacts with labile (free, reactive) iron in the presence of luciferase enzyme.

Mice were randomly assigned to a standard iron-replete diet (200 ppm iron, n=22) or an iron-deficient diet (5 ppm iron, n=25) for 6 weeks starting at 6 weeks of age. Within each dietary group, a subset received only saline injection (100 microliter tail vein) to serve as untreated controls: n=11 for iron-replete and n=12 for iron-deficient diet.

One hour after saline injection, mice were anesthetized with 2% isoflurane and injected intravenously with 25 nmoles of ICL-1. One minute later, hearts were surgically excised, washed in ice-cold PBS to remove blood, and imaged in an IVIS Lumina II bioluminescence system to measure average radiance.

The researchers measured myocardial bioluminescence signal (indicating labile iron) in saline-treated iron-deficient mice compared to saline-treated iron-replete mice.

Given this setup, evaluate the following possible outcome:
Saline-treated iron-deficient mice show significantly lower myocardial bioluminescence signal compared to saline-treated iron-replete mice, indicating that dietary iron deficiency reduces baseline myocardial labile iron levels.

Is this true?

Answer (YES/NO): YES